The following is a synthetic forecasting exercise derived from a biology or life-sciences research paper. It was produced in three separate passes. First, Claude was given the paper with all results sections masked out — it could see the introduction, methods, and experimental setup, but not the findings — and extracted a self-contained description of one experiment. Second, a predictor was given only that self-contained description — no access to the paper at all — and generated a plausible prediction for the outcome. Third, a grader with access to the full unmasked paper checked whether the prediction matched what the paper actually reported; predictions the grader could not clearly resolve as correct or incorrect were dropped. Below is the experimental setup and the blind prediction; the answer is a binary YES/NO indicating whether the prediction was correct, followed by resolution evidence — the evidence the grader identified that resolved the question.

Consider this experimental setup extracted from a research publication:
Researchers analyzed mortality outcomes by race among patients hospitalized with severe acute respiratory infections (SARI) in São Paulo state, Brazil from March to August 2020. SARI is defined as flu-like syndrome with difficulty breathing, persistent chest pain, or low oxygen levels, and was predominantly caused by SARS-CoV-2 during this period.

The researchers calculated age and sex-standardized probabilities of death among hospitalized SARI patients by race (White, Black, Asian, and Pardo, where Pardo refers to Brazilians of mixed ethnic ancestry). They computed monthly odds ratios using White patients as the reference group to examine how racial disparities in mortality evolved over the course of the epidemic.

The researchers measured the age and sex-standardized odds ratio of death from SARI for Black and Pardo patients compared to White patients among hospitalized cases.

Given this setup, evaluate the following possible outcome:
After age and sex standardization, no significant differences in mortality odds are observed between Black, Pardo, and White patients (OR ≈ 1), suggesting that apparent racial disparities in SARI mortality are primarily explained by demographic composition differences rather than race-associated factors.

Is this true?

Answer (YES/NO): NO